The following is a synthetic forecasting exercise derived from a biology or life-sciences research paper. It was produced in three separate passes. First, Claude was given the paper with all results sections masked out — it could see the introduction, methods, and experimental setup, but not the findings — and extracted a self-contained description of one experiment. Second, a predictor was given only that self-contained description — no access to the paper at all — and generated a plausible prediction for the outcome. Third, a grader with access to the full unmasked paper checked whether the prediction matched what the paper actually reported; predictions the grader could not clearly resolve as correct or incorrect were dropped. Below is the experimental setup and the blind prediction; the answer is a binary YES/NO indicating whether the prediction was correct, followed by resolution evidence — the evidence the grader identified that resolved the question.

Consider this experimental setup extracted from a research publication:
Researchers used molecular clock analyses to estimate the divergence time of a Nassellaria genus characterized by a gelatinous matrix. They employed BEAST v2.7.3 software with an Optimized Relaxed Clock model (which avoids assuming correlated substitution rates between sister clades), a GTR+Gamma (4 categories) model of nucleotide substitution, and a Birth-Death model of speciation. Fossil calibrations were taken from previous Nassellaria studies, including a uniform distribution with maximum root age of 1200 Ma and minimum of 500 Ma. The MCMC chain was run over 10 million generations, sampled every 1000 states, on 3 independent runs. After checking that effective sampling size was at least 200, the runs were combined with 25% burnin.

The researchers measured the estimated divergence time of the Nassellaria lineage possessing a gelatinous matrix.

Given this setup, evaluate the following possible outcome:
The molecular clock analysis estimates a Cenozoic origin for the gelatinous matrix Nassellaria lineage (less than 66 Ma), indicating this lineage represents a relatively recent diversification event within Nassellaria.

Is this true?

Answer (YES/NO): NO